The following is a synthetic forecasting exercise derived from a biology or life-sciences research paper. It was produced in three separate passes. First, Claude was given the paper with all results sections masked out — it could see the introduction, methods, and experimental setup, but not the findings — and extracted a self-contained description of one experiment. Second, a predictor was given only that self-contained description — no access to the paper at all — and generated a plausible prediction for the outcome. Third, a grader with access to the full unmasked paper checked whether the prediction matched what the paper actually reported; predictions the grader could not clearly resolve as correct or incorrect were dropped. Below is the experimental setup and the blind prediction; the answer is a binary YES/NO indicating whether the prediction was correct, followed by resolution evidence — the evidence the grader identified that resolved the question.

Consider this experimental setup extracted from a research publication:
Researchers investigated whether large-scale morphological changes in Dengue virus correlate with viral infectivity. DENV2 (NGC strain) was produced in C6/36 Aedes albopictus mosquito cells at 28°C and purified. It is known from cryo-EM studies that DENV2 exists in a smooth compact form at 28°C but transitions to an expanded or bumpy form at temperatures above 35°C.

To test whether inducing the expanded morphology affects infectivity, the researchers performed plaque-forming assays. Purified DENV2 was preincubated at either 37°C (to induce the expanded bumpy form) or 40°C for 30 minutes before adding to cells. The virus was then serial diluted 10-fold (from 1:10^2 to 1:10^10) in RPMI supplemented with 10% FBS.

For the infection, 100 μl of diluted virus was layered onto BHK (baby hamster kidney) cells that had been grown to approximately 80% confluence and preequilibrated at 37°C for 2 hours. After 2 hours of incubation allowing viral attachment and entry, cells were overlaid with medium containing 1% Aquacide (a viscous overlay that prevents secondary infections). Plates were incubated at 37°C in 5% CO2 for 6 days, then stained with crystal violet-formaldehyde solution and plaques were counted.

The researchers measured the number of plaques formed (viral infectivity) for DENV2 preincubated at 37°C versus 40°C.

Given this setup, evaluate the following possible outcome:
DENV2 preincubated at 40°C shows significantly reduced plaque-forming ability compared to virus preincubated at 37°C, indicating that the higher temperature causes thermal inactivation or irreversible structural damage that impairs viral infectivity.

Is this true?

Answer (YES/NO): YES